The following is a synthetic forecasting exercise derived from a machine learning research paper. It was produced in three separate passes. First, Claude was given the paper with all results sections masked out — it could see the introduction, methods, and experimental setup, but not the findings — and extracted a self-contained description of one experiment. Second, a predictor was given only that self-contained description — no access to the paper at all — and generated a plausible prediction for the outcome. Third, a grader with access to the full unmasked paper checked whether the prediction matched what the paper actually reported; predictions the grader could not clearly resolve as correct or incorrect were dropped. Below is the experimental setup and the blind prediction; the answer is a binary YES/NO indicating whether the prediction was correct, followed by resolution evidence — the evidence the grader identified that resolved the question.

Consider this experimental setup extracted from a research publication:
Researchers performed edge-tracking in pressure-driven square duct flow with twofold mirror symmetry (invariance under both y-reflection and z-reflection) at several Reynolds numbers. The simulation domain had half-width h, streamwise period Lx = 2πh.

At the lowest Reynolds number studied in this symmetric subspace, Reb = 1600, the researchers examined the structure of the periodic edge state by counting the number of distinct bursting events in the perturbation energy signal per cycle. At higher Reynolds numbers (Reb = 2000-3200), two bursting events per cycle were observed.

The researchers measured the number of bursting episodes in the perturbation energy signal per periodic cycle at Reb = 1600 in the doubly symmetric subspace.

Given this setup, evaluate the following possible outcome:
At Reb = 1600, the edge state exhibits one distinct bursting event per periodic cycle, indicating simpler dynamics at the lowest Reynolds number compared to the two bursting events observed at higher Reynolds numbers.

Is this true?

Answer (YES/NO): NO